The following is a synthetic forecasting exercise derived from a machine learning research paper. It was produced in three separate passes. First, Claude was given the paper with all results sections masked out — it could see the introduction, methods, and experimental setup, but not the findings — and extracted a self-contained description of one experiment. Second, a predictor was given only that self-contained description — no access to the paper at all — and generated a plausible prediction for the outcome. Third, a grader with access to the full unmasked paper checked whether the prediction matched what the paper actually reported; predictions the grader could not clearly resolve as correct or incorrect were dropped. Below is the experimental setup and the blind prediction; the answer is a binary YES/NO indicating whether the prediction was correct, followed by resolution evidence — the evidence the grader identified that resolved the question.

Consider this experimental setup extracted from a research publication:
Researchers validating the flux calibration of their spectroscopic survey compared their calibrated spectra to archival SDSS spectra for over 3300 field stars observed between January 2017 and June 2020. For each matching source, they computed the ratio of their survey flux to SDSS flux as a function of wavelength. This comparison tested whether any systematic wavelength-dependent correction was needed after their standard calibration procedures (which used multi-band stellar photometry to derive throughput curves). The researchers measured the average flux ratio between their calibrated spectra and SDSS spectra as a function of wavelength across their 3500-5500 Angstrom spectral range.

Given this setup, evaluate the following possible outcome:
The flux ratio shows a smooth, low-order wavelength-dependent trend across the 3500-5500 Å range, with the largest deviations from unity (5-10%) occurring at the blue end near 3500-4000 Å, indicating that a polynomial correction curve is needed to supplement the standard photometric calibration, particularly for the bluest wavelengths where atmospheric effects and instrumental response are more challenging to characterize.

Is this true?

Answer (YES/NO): NO